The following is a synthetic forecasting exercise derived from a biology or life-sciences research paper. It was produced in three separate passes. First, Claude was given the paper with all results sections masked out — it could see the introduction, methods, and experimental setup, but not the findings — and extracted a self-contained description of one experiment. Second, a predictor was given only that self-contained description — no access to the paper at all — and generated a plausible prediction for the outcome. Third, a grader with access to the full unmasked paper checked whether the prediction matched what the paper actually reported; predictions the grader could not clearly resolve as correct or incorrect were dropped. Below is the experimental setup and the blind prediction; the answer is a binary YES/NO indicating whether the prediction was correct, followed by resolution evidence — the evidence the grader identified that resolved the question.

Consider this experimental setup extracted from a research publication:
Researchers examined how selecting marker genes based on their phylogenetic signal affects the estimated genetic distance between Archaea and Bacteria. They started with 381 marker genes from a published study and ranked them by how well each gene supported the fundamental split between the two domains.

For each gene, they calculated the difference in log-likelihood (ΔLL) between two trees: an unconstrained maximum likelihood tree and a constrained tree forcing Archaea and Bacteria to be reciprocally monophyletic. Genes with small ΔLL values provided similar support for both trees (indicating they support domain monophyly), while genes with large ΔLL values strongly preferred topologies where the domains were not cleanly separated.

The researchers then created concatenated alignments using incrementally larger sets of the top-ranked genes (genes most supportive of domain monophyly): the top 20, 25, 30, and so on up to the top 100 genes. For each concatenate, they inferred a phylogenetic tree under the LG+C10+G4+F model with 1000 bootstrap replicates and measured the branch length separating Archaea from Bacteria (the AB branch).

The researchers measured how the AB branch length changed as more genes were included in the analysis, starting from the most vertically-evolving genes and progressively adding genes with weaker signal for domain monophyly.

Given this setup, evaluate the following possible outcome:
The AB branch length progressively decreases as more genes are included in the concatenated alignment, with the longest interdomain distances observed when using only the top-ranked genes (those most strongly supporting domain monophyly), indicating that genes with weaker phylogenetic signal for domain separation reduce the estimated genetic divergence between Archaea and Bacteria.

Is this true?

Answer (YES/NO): YES